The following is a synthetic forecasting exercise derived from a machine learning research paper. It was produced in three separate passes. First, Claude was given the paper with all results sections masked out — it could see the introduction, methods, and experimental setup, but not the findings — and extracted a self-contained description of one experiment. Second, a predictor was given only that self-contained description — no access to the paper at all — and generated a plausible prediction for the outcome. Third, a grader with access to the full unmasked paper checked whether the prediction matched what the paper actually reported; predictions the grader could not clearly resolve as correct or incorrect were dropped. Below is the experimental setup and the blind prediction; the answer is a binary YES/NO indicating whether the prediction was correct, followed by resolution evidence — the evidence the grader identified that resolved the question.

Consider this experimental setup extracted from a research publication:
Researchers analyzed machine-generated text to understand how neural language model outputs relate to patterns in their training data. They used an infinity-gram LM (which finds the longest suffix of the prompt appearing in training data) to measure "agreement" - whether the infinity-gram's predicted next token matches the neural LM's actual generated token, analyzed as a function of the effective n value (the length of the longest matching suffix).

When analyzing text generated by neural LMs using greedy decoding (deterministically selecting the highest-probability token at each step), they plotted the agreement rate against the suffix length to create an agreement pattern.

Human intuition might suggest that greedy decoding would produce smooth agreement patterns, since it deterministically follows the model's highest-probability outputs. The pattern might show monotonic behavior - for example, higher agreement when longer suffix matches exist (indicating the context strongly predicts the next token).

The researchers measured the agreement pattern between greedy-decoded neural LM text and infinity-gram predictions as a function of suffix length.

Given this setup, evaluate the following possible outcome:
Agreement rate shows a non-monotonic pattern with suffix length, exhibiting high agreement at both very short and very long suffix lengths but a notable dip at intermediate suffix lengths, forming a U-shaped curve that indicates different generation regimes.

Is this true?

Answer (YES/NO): NO